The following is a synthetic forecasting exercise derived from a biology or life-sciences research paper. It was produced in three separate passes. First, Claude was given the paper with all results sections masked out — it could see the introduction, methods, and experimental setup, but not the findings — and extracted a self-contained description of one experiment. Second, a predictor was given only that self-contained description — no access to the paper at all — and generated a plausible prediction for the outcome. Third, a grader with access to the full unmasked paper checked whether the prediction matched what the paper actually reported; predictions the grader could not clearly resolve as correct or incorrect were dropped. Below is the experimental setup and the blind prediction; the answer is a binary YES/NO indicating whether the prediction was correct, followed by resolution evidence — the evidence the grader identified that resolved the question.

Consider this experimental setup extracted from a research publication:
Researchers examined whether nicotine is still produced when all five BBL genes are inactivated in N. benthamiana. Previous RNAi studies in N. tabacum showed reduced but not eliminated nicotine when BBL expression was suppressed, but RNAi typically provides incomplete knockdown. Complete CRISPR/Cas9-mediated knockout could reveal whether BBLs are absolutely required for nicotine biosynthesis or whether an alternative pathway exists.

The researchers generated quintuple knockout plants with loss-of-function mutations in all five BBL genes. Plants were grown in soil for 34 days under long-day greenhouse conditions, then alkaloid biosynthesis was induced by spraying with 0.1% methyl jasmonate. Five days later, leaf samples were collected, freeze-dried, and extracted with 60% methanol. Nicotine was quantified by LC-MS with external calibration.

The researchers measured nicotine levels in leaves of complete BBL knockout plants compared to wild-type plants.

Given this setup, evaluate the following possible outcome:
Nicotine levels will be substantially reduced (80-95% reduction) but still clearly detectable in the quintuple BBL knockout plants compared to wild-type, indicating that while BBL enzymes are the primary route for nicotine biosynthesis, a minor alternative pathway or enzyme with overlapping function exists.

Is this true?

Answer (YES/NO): NO